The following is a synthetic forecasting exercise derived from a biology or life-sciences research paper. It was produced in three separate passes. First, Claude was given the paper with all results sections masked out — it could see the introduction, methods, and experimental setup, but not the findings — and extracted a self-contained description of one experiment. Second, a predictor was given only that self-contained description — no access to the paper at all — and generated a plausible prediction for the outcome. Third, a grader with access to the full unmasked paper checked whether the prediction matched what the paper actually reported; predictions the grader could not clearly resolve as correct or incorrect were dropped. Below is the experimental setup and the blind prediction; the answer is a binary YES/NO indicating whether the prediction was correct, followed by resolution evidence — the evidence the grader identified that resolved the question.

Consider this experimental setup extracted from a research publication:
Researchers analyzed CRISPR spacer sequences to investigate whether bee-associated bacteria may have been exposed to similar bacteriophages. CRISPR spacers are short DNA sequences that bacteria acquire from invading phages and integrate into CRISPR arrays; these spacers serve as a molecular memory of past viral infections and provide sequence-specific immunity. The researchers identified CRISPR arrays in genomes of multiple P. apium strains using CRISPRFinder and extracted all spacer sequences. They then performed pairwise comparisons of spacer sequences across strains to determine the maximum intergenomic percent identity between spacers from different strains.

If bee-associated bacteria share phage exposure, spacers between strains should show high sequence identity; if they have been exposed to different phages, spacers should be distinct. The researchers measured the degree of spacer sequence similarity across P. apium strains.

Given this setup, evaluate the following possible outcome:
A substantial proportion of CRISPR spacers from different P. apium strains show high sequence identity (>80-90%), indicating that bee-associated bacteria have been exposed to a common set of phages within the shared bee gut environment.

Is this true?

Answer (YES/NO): NO